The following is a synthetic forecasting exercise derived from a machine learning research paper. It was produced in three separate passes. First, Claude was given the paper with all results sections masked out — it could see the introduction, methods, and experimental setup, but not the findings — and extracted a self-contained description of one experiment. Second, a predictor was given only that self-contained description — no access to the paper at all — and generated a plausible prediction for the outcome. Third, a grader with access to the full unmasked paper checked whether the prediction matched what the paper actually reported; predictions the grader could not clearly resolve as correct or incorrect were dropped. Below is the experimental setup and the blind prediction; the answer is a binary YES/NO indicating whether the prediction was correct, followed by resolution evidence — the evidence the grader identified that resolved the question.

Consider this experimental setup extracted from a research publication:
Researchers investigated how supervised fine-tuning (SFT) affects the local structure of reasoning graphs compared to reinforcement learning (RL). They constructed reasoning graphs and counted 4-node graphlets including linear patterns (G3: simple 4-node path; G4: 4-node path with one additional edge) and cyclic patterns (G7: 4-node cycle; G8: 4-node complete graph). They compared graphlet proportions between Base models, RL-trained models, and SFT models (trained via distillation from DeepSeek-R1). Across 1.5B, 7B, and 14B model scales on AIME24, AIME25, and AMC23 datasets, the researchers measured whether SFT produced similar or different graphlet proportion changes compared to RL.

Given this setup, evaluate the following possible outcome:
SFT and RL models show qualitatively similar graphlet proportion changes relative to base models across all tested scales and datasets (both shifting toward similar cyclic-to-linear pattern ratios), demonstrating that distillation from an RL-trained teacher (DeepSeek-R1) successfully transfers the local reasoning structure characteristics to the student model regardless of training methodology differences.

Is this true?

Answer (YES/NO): YES